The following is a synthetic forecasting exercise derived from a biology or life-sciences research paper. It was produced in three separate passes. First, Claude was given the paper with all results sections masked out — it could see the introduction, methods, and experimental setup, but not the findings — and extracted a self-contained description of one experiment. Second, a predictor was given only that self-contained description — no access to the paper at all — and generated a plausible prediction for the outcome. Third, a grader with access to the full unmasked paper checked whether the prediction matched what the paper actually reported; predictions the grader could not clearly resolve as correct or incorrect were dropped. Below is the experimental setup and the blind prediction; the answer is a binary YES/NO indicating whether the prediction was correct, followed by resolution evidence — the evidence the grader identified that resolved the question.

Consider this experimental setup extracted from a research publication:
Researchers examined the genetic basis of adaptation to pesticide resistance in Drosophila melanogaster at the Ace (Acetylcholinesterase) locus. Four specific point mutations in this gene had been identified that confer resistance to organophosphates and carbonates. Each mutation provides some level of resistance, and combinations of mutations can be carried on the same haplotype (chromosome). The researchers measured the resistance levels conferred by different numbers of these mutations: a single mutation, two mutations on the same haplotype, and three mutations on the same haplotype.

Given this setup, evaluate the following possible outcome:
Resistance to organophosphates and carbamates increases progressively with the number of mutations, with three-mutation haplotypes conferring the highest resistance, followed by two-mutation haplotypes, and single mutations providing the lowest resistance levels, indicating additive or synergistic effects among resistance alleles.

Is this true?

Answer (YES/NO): YES